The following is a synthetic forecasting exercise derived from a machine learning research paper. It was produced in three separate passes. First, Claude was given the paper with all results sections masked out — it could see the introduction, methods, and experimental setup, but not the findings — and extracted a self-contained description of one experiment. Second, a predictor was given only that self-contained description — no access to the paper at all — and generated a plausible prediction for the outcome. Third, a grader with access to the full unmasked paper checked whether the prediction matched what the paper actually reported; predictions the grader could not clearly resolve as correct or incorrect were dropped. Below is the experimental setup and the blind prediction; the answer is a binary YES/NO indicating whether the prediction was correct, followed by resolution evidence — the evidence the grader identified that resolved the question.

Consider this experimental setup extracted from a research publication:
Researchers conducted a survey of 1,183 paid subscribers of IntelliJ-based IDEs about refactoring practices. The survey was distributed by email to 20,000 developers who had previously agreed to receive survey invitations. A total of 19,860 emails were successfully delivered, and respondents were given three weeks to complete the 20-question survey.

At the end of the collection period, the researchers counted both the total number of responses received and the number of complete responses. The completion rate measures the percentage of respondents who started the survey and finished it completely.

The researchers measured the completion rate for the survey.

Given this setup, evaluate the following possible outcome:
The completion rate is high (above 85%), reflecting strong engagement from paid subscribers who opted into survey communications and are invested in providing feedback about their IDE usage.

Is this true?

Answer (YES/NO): YES